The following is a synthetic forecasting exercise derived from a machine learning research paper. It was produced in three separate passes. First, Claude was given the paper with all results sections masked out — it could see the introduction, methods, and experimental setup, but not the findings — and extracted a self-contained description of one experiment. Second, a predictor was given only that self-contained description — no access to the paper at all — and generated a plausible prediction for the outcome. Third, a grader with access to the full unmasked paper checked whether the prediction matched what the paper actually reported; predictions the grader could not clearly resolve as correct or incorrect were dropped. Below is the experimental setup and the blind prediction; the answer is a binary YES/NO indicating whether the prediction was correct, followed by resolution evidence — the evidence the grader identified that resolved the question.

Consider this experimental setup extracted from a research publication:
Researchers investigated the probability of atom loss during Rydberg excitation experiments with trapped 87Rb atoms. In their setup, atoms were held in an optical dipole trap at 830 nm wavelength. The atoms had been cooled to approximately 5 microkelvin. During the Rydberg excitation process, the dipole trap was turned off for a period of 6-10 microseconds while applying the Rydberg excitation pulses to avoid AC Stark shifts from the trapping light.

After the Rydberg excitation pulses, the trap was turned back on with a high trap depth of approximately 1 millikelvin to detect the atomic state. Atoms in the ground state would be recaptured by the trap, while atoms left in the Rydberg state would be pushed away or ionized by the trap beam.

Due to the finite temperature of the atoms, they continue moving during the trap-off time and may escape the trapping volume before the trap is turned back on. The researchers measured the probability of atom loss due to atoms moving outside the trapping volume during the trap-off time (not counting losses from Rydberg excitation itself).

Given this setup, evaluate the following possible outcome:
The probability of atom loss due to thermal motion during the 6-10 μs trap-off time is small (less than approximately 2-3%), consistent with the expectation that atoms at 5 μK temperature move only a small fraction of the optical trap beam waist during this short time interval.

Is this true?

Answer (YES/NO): NO